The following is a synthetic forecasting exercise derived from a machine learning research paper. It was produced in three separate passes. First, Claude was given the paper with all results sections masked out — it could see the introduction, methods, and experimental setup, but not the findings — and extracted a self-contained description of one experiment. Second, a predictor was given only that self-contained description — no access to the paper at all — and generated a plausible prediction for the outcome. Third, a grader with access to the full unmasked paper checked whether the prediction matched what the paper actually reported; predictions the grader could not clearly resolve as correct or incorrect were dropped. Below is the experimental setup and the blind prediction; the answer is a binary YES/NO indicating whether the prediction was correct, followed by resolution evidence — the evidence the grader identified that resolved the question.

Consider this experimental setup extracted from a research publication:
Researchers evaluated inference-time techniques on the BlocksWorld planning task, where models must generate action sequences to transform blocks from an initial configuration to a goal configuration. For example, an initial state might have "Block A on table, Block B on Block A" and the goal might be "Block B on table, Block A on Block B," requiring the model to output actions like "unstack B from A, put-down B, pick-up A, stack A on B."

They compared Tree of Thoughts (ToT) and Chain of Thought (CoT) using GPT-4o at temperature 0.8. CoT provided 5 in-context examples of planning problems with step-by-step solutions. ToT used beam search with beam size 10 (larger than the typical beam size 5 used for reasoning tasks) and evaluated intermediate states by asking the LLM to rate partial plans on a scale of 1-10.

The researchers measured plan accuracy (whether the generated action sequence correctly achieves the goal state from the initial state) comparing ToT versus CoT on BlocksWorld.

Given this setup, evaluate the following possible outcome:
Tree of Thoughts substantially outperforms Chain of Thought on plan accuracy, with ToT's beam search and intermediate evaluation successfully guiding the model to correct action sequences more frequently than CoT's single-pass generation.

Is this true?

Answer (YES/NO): NO